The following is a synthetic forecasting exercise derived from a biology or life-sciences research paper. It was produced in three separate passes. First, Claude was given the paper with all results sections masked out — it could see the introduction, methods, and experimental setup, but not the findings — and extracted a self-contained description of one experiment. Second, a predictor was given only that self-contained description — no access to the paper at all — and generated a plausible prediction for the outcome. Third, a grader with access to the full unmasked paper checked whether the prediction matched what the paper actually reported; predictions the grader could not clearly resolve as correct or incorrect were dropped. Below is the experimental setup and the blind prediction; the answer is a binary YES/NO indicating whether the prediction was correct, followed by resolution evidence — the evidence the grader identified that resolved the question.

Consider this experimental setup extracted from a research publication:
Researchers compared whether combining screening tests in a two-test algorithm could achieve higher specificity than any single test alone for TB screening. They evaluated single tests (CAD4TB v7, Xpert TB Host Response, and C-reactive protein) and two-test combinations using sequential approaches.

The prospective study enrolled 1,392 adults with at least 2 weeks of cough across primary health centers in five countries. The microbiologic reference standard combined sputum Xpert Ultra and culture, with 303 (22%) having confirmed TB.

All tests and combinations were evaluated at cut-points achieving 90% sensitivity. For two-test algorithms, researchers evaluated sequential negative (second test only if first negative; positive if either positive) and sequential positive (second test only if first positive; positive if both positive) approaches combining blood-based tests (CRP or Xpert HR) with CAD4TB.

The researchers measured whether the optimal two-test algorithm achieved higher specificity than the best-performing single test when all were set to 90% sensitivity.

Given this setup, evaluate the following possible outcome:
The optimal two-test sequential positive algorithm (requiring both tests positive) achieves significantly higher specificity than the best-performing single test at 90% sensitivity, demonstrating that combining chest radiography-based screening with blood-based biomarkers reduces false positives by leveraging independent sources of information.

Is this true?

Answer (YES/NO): NO